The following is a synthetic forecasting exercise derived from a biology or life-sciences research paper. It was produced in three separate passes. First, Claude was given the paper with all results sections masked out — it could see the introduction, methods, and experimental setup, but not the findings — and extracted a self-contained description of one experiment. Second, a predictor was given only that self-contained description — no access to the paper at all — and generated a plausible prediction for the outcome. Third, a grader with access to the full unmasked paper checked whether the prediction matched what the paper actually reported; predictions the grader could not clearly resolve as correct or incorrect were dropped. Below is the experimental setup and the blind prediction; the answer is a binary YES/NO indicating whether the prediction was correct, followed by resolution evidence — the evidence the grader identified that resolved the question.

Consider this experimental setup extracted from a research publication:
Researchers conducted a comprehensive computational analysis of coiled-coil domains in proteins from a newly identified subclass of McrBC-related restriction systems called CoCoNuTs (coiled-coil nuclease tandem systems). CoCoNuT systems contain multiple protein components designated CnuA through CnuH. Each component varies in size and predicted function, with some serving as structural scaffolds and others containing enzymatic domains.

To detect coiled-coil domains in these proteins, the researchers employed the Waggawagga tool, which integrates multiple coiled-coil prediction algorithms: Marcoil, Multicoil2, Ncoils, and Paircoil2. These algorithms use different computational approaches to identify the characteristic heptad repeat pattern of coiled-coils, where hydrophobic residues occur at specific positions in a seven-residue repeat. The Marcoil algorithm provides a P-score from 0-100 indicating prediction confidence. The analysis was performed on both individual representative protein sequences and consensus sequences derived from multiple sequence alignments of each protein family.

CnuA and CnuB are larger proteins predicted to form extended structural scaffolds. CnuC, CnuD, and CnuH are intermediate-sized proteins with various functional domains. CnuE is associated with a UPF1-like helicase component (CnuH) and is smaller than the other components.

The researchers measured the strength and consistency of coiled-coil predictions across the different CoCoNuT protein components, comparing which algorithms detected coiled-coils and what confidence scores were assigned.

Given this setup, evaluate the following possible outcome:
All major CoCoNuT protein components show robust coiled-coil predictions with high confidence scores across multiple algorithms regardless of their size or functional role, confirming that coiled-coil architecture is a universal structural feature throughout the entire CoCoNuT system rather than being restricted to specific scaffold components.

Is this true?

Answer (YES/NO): NO